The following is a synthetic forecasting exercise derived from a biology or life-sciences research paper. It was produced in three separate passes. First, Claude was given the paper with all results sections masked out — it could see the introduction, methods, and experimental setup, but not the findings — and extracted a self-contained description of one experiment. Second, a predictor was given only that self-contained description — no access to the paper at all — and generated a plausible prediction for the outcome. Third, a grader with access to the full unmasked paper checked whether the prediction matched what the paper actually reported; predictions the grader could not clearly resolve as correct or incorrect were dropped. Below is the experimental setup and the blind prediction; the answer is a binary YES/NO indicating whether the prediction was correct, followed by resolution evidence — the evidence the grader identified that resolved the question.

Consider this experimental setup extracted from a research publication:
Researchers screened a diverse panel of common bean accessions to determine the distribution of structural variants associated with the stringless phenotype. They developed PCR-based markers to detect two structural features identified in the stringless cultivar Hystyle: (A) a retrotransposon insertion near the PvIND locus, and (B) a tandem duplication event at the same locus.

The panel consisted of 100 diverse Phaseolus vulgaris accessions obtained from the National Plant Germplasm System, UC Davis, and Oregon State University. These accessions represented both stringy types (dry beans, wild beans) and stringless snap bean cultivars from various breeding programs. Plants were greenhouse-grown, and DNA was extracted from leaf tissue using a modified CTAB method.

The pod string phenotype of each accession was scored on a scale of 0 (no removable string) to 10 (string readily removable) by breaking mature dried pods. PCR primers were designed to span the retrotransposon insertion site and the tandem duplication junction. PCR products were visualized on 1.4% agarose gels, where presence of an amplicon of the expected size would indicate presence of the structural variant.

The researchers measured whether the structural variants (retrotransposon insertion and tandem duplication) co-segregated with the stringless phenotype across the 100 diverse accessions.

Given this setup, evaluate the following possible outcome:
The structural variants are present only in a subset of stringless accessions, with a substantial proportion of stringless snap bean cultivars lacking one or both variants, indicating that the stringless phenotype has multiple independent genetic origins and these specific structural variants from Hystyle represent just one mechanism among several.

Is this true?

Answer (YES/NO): NO